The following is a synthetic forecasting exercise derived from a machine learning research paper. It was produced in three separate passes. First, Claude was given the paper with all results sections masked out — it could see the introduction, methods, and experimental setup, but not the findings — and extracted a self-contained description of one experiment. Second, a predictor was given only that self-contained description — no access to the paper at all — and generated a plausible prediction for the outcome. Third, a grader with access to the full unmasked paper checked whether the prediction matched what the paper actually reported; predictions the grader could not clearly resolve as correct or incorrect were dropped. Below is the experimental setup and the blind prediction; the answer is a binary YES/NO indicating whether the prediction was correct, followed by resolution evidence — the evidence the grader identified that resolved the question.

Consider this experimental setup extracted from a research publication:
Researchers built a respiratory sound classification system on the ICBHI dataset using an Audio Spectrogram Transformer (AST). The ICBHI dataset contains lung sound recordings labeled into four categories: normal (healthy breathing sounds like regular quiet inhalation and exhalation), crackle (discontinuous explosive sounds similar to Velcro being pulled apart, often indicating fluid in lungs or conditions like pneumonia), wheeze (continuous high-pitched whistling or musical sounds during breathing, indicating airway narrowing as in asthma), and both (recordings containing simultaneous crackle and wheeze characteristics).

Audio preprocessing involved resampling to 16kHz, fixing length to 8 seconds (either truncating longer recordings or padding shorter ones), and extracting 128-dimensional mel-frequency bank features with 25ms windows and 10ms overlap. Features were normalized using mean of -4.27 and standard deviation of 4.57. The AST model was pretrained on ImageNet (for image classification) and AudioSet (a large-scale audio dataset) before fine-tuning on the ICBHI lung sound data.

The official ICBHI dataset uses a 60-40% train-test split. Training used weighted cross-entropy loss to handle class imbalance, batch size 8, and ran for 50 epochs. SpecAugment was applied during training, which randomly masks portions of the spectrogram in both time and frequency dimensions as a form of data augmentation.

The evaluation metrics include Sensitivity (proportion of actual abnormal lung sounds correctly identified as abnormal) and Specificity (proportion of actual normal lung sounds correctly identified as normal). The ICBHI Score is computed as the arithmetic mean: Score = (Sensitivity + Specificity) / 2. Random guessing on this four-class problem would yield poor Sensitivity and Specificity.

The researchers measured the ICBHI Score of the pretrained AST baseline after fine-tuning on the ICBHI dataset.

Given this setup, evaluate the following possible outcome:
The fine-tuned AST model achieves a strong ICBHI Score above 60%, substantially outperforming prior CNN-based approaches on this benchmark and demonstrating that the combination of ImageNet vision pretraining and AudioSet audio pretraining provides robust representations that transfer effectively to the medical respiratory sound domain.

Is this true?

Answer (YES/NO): NO